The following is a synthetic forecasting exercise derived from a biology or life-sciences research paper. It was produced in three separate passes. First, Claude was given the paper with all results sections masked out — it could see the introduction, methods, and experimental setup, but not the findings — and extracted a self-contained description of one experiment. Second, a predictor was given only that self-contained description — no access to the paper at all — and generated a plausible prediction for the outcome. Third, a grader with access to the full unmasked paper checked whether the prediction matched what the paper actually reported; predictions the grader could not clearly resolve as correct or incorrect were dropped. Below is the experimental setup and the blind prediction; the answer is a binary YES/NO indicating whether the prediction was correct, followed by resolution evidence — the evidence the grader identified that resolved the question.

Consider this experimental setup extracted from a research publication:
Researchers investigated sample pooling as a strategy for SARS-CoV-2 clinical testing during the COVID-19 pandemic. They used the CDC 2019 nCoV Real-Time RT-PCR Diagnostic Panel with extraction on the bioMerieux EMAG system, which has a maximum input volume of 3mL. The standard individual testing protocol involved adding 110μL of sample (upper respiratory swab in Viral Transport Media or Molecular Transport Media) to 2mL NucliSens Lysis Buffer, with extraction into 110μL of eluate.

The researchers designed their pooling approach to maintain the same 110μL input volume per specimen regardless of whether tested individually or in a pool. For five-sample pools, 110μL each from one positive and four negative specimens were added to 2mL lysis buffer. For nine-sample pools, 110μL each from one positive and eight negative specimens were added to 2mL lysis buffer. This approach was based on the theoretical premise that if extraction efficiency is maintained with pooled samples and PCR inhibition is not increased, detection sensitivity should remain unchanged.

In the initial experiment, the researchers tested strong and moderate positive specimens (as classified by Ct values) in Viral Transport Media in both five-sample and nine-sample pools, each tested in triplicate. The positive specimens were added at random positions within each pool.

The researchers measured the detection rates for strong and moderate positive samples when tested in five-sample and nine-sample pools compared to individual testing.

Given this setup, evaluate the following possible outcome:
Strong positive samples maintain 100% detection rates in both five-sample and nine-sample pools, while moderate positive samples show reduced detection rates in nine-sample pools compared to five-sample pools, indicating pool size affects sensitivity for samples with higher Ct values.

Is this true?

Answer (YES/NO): NO